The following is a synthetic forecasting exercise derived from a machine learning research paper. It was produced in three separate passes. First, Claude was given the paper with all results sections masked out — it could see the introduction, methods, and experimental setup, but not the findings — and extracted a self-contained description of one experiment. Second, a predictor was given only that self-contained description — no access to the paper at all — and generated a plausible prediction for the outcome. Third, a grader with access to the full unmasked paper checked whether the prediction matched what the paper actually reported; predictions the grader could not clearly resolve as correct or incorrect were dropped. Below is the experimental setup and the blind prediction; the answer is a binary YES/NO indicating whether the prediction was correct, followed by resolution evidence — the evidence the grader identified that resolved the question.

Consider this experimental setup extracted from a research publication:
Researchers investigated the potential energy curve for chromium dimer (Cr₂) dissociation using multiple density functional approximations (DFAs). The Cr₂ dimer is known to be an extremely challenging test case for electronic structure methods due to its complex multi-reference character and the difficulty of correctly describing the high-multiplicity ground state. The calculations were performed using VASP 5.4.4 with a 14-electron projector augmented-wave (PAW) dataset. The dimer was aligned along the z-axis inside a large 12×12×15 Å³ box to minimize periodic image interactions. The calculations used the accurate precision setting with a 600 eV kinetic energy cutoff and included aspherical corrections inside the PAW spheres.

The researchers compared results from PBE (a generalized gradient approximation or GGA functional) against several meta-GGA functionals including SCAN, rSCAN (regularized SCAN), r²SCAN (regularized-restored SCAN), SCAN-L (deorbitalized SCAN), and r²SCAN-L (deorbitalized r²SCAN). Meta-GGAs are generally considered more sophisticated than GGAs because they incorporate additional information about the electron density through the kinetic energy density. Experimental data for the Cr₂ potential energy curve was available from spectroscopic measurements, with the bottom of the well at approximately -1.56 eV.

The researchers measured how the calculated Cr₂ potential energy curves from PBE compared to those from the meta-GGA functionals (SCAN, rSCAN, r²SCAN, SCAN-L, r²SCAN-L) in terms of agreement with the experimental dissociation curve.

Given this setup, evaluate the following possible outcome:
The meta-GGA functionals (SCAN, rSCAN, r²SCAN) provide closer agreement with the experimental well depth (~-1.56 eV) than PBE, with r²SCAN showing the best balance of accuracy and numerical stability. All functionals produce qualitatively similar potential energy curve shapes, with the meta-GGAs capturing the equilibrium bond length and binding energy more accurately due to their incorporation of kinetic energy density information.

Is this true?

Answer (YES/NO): NO